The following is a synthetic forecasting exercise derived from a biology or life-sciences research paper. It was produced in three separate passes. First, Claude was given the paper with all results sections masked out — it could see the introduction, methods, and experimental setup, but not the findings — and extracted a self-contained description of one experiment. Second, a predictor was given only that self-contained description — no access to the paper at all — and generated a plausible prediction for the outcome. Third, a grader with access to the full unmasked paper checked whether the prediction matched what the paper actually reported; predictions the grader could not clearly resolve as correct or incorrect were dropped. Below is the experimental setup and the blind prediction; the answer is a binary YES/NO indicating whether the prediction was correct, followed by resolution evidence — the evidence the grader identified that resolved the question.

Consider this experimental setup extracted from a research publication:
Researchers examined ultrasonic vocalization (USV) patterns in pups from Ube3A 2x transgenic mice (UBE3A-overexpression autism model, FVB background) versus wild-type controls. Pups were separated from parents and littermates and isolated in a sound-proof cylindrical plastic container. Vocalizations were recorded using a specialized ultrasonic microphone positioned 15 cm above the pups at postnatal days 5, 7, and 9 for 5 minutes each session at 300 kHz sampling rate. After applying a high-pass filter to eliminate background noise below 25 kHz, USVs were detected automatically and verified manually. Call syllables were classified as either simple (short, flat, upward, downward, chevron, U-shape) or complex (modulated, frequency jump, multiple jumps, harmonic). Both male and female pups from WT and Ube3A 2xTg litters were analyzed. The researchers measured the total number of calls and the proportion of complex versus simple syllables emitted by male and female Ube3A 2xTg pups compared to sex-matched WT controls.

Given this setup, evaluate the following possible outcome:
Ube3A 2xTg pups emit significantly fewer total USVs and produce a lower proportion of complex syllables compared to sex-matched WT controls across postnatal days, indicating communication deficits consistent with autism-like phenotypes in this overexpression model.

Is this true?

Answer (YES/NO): NO